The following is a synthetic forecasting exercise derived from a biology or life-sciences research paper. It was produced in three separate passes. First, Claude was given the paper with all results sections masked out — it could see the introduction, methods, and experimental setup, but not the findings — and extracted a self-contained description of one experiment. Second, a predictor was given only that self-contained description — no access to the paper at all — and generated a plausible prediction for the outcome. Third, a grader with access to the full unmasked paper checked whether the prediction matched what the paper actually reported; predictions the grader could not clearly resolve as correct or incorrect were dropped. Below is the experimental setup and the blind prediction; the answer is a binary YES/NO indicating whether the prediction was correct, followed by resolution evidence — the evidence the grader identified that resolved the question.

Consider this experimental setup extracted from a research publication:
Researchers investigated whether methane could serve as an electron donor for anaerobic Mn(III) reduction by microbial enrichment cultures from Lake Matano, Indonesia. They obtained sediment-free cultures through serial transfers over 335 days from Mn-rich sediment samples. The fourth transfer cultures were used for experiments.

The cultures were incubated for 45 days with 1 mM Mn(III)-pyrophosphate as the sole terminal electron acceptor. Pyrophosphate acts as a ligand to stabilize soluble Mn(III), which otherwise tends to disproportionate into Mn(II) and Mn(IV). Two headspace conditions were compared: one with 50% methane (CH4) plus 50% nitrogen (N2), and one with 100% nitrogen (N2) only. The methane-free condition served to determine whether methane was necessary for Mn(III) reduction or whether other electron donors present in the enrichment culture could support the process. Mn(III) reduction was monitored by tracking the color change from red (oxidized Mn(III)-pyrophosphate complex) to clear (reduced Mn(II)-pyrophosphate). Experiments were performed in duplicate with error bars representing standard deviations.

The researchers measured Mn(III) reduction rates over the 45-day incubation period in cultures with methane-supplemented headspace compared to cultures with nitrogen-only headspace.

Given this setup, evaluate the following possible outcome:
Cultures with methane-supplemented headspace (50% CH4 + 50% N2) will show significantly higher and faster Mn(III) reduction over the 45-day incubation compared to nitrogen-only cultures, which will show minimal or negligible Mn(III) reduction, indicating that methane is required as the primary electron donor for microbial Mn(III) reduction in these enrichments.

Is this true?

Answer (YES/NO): NO